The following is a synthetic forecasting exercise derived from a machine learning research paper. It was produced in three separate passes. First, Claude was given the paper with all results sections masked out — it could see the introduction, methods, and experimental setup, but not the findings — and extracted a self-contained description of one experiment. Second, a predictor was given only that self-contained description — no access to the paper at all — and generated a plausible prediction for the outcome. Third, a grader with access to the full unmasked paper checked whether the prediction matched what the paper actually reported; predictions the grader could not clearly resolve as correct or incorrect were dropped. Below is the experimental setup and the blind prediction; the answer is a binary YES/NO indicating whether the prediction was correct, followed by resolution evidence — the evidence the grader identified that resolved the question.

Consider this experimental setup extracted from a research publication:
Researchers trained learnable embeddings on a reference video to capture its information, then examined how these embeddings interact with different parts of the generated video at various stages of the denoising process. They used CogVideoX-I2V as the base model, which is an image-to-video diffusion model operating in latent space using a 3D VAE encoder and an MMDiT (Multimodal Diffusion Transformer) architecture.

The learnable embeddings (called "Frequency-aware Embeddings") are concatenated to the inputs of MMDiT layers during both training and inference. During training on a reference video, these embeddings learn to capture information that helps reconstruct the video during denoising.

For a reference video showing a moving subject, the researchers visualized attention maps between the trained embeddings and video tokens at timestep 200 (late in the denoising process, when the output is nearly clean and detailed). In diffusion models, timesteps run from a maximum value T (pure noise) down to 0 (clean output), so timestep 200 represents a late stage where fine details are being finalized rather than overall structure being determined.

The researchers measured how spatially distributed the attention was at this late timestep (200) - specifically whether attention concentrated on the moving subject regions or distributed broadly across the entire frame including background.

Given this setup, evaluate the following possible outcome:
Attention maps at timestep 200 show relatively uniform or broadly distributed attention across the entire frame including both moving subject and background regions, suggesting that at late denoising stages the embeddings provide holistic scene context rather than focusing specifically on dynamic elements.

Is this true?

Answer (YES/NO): YES